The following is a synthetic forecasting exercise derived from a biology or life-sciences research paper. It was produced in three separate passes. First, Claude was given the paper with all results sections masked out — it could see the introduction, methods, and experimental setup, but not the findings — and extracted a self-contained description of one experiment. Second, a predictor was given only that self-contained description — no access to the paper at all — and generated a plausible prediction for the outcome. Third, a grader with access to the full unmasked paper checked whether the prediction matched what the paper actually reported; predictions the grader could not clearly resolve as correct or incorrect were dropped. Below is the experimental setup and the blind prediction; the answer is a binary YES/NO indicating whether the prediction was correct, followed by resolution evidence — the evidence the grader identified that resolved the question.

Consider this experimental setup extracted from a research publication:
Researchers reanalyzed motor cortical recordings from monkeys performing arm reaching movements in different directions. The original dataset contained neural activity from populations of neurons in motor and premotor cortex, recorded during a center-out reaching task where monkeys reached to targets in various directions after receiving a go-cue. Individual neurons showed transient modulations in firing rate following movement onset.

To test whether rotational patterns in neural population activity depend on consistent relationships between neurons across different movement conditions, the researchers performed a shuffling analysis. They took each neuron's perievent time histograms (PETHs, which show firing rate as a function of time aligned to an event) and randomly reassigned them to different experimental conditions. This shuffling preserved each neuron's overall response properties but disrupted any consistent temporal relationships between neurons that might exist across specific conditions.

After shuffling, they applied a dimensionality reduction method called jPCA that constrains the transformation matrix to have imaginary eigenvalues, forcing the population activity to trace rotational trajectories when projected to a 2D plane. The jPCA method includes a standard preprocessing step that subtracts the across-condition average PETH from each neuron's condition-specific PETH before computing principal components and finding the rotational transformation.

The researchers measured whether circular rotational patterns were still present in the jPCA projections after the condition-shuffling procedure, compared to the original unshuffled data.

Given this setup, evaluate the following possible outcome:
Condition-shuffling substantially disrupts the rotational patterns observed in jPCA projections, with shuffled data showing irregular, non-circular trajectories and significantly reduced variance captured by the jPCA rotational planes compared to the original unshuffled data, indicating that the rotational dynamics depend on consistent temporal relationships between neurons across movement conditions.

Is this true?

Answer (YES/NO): NO